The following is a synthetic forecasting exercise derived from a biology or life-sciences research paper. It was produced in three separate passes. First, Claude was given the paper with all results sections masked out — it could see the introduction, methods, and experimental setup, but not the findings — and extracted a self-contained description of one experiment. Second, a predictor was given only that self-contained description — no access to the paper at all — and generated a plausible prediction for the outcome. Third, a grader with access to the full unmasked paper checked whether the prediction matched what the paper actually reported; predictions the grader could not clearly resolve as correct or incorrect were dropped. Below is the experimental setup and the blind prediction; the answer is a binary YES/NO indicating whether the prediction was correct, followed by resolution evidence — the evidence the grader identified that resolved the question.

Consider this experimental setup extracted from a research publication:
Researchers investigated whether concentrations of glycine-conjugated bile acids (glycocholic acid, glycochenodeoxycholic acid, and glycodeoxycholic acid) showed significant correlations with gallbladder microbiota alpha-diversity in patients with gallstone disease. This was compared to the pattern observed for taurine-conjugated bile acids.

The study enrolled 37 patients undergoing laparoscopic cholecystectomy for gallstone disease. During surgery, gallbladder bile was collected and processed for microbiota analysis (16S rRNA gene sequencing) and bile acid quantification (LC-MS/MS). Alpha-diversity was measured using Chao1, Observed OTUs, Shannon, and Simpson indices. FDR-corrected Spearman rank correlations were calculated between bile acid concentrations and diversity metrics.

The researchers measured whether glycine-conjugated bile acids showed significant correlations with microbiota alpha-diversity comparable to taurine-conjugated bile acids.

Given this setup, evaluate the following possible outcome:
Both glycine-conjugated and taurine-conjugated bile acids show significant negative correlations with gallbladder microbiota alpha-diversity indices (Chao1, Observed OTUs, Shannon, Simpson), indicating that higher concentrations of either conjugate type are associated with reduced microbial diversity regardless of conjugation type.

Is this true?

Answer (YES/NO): NO